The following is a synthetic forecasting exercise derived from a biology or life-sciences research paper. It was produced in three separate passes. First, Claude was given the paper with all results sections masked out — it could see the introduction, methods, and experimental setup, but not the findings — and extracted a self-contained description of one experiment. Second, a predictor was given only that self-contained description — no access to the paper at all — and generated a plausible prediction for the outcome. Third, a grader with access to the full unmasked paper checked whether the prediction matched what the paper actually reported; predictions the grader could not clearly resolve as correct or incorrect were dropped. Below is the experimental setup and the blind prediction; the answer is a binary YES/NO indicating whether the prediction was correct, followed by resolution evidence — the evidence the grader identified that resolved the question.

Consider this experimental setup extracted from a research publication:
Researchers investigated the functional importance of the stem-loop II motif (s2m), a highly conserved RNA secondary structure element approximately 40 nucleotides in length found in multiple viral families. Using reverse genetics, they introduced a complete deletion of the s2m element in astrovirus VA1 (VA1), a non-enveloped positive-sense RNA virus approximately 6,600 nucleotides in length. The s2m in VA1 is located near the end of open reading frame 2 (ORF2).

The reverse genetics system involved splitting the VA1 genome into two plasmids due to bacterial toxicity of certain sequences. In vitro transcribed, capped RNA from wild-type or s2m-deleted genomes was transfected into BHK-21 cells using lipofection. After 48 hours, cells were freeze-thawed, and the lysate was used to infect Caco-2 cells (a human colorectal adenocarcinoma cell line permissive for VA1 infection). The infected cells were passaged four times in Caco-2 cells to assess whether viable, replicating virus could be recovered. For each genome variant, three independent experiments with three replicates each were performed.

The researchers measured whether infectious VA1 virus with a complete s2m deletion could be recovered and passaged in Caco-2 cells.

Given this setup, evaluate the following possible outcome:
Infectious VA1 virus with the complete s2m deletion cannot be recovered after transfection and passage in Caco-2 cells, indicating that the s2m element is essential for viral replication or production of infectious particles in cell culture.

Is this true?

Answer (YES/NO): YES